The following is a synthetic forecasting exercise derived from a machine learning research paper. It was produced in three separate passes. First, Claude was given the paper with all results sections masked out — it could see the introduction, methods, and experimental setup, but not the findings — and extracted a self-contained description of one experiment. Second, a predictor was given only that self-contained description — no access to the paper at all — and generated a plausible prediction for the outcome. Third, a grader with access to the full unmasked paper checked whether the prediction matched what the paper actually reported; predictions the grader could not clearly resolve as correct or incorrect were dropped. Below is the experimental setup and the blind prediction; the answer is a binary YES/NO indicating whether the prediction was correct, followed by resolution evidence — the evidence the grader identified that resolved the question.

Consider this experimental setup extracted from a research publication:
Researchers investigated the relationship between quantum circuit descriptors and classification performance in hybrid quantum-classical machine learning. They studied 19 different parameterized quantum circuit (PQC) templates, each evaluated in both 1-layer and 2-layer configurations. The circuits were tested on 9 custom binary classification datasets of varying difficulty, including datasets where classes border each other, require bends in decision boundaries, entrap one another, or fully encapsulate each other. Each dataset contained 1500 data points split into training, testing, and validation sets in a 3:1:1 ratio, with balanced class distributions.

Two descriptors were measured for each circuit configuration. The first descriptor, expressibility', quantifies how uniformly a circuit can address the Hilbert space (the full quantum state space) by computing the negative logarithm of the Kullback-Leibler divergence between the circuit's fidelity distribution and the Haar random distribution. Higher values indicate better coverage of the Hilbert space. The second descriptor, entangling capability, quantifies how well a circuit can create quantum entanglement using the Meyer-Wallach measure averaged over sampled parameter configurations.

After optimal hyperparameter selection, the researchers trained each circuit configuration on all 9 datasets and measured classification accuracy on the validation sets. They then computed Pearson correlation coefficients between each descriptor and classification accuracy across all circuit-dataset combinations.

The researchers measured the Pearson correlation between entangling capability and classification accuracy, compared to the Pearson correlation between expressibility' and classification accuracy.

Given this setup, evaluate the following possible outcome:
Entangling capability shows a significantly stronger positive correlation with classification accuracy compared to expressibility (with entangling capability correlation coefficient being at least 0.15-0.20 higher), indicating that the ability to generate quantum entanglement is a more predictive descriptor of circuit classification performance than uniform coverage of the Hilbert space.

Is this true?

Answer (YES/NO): NO